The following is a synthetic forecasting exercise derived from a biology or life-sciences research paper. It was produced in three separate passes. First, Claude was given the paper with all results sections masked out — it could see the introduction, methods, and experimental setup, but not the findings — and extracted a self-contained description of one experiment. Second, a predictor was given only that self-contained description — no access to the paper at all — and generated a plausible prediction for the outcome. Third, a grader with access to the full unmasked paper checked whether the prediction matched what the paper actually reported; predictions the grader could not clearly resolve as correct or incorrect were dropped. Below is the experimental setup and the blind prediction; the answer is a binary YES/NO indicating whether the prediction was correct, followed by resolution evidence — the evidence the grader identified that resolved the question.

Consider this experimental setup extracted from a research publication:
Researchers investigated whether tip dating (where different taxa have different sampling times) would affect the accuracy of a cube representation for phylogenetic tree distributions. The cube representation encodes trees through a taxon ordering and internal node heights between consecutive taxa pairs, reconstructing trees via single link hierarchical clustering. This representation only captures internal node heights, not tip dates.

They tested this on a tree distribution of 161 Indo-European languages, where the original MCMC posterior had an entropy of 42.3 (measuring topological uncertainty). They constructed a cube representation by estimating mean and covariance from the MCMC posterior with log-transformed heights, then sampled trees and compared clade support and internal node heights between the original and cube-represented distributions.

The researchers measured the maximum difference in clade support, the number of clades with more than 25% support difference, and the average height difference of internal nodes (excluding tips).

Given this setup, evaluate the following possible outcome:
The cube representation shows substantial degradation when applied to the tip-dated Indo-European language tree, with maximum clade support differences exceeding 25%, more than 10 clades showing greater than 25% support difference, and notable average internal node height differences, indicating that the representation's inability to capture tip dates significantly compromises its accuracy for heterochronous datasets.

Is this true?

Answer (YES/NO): NO